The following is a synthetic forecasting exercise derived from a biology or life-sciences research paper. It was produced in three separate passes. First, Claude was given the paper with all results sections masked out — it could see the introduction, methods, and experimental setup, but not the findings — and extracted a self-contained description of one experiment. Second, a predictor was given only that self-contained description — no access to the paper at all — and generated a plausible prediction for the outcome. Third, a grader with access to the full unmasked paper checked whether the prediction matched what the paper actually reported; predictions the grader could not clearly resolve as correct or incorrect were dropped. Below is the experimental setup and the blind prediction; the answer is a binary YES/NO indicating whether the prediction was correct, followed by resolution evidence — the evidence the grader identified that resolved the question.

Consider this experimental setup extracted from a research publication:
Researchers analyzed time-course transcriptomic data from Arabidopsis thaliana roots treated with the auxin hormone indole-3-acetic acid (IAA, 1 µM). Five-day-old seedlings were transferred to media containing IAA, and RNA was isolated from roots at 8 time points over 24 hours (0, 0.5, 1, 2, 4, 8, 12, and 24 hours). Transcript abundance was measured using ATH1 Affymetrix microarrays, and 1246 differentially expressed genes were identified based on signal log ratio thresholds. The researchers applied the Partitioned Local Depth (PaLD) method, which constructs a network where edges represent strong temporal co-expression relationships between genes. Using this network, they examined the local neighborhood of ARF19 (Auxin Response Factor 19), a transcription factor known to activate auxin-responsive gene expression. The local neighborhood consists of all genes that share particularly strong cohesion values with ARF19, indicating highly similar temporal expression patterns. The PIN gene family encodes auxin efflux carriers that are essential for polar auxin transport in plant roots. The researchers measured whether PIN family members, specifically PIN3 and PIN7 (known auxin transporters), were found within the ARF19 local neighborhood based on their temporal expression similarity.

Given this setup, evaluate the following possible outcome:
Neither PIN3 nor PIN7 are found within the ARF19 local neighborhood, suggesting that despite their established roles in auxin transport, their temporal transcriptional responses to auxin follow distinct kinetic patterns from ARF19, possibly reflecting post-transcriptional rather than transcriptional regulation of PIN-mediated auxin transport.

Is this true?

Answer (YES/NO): NO